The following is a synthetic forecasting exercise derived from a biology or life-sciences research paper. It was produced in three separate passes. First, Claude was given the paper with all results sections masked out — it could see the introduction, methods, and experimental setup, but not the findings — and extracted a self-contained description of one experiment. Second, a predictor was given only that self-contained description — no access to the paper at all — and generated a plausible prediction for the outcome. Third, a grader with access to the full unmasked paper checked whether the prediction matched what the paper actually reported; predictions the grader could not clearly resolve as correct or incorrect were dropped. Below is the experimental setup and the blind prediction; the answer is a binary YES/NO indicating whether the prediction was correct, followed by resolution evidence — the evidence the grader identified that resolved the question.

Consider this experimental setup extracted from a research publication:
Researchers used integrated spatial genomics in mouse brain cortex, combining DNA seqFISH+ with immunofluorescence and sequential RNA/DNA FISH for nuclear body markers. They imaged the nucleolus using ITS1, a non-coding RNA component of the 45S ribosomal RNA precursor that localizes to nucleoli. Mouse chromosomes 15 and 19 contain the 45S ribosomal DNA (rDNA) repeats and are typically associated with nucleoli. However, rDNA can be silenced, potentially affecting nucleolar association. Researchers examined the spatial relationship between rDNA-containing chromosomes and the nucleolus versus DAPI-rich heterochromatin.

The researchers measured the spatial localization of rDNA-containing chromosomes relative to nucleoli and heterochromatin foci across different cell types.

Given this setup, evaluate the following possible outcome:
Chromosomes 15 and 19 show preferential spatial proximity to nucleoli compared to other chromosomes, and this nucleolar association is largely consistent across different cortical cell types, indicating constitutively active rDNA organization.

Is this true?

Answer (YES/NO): NO